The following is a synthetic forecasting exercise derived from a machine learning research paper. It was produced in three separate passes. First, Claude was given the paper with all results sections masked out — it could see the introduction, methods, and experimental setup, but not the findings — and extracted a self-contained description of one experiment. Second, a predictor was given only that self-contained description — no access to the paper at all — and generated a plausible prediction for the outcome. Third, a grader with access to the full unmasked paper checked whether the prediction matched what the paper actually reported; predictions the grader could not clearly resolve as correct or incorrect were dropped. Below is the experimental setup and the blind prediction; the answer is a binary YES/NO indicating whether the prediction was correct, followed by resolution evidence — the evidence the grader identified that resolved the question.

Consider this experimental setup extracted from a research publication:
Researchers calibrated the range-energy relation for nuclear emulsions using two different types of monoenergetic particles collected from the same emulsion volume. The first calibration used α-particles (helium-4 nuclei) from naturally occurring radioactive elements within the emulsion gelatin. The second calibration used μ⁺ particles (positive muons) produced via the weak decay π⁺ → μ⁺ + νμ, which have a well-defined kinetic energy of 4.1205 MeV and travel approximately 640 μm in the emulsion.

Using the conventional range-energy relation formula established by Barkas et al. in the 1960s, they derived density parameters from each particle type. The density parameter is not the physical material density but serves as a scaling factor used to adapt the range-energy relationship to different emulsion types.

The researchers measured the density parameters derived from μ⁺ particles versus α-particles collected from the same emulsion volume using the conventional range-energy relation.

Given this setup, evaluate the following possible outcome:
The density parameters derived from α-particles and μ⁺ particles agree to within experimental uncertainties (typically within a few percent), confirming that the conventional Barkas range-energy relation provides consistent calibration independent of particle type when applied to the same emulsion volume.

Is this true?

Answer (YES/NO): NO